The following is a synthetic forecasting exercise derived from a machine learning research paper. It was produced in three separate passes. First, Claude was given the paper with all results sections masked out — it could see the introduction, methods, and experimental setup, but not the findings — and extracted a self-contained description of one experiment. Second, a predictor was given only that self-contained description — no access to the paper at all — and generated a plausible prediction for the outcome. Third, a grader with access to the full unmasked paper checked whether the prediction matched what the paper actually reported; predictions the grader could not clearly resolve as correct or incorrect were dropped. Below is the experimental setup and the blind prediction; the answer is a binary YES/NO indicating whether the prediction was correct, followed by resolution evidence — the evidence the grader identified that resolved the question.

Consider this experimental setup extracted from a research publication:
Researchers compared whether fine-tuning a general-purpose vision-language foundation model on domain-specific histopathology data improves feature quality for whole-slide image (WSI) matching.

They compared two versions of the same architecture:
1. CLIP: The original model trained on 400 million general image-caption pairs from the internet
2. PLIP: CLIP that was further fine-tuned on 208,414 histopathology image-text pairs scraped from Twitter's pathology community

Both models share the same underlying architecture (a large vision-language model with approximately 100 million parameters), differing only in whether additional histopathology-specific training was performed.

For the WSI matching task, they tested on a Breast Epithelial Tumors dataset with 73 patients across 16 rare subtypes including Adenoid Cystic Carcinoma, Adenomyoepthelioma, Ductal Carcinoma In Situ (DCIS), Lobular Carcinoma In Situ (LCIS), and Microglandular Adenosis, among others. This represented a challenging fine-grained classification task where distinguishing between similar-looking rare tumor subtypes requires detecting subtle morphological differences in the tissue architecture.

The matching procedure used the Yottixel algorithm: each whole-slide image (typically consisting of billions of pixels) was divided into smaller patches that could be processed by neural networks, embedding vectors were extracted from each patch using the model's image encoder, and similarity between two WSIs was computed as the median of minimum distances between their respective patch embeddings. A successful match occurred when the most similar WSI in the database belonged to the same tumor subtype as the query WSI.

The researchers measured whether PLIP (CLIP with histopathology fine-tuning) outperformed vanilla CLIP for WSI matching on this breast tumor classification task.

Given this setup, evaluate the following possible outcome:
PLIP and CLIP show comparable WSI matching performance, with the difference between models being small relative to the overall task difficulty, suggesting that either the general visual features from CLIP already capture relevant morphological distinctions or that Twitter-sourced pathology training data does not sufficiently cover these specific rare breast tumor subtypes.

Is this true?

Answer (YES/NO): NO